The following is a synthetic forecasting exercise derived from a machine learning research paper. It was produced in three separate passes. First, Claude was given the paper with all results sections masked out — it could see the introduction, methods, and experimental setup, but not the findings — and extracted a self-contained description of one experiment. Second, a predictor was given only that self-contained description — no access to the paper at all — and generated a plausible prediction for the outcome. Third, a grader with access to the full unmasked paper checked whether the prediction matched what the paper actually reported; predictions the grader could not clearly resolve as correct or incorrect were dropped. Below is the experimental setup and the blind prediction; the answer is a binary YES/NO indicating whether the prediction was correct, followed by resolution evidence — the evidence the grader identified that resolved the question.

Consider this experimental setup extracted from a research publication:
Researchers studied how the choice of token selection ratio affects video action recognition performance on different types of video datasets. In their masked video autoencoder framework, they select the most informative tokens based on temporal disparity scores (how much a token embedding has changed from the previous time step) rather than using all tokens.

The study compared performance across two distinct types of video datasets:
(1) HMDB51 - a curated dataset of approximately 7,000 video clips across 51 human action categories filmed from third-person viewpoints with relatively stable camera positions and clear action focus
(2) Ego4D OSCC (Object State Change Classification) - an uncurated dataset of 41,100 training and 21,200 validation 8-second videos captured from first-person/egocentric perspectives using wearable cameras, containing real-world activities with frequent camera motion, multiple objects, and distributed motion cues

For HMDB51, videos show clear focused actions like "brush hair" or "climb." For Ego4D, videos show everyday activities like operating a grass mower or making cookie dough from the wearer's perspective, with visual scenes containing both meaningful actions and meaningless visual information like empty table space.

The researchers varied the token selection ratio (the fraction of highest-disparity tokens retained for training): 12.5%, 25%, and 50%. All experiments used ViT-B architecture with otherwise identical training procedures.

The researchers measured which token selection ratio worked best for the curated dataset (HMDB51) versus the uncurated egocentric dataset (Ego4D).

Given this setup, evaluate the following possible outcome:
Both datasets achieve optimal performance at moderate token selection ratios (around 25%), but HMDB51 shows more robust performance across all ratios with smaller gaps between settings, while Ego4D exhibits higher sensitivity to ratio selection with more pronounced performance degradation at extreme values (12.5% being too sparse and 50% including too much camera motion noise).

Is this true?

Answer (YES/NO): NO